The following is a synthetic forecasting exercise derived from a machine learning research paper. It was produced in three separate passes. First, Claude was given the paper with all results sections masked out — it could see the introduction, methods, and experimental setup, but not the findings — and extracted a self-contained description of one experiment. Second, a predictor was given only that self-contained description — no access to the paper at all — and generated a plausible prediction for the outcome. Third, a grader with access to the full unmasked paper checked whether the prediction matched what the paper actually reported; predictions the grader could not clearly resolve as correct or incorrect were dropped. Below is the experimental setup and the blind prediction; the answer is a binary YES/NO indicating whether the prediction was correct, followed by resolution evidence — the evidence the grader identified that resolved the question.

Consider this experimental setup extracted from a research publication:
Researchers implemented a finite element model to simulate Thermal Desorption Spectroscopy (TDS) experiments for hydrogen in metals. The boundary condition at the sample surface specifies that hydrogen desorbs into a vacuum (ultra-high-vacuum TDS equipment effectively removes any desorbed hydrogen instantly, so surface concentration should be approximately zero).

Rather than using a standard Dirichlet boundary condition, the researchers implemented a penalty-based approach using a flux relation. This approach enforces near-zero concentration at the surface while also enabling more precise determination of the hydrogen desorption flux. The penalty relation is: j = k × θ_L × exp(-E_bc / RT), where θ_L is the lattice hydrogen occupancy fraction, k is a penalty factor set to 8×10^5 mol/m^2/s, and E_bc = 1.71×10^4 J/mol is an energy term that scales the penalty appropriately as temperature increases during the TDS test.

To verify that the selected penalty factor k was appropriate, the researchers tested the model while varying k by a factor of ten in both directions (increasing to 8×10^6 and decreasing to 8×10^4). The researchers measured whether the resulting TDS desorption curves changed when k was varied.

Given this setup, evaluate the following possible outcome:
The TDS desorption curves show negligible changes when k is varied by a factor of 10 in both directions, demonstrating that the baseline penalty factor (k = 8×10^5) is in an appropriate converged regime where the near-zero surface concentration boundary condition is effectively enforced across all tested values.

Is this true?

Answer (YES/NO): YES